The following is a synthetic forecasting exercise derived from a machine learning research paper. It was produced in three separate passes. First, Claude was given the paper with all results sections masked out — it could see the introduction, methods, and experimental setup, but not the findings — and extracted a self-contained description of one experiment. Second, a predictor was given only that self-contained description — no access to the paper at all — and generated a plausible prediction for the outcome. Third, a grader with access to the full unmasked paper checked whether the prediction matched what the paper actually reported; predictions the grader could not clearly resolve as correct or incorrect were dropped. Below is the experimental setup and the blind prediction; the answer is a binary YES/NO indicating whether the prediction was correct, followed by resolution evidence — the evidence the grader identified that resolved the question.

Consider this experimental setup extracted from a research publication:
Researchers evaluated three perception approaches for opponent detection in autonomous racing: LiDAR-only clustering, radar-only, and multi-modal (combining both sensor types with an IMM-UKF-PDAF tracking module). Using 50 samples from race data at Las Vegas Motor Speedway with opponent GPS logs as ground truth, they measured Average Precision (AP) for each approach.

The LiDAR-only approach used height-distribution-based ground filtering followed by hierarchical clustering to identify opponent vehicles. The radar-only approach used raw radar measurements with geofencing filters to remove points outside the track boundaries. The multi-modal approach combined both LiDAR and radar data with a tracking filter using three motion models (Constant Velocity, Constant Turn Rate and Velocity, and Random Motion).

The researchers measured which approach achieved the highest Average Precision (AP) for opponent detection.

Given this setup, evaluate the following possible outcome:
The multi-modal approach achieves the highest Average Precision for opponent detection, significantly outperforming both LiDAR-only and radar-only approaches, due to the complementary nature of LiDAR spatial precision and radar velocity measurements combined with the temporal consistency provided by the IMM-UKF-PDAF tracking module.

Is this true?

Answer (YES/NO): NO